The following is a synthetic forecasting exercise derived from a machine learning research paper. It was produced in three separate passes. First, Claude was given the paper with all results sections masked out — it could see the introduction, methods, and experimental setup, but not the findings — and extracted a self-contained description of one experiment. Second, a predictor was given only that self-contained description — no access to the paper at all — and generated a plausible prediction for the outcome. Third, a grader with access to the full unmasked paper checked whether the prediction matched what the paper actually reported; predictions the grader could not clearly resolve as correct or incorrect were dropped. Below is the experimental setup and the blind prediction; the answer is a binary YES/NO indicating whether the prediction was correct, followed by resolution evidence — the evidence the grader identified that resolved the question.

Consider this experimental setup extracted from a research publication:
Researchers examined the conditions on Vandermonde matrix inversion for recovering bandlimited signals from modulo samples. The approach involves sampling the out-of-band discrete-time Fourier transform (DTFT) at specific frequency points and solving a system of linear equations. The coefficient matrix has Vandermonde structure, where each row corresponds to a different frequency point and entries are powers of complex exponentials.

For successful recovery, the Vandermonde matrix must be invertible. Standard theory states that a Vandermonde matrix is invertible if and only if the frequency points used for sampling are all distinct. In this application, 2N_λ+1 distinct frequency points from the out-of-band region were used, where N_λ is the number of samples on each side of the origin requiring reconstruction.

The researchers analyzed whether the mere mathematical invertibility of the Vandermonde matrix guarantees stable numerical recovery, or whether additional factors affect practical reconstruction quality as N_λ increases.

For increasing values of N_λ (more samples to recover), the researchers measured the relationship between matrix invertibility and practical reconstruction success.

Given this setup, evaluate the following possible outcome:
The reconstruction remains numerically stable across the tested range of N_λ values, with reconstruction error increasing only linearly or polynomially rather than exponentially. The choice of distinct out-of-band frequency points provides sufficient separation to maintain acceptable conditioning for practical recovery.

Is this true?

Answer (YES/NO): NO